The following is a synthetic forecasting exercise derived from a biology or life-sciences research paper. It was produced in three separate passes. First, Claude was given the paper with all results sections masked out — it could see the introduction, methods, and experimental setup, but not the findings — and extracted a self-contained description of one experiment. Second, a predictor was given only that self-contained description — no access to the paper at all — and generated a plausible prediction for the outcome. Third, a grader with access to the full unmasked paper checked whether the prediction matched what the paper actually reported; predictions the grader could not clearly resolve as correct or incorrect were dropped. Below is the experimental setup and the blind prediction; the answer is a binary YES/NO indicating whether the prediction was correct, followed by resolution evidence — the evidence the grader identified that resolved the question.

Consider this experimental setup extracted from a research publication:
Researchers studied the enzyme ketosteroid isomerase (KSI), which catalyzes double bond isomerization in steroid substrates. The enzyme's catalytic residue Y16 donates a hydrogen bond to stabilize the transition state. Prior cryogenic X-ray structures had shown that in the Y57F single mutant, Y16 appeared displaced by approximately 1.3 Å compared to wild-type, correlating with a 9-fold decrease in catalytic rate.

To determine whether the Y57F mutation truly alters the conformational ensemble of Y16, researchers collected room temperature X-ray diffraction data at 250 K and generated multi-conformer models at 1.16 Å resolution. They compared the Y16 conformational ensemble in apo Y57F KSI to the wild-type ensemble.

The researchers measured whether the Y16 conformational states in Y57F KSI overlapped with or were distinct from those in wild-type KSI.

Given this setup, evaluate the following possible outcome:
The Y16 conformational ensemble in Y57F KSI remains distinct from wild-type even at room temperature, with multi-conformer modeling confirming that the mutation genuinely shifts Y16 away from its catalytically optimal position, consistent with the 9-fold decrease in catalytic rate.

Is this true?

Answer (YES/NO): NO